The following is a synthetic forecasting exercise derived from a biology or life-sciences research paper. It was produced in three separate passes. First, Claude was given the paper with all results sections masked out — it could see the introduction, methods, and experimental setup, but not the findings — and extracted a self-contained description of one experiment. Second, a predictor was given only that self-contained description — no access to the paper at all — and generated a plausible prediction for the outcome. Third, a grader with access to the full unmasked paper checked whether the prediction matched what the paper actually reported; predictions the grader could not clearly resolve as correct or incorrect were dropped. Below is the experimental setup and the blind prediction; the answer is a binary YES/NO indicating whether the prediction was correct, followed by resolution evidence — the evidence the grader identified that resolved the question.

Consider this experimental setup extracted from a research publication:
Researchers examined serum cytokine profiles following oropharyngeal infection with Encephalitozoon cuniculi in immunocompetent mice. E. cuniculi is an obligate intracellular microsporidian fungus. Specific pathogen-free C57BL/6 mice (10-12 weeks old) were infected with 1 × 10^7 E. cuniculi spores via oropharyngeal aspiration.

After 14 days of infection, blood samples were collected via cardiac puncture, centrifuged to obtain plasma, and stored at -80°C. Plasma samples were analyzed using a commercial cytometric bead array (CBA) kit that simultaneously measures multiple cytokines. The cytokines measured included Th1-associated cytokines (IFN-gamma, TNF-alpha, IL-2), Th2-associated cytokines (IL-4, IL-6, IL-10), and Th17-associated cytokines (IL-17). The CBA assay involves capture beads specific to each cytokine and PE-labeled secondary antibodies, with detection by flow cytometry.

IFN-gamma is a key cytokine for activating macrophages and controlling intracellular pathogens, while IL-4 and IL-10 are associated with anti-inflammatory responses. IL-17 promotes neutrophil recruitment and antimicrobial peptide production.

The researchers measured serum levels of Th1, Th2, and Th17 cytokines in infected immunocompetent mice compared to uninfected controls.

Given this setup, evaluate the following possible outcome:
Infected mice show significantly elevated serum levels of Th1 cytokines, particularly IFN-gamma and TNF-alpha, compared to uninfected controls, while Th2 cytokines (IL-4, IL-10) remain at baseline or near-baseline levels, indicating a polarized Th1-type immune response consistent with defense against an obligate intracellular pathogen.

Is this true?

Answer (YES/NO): NO